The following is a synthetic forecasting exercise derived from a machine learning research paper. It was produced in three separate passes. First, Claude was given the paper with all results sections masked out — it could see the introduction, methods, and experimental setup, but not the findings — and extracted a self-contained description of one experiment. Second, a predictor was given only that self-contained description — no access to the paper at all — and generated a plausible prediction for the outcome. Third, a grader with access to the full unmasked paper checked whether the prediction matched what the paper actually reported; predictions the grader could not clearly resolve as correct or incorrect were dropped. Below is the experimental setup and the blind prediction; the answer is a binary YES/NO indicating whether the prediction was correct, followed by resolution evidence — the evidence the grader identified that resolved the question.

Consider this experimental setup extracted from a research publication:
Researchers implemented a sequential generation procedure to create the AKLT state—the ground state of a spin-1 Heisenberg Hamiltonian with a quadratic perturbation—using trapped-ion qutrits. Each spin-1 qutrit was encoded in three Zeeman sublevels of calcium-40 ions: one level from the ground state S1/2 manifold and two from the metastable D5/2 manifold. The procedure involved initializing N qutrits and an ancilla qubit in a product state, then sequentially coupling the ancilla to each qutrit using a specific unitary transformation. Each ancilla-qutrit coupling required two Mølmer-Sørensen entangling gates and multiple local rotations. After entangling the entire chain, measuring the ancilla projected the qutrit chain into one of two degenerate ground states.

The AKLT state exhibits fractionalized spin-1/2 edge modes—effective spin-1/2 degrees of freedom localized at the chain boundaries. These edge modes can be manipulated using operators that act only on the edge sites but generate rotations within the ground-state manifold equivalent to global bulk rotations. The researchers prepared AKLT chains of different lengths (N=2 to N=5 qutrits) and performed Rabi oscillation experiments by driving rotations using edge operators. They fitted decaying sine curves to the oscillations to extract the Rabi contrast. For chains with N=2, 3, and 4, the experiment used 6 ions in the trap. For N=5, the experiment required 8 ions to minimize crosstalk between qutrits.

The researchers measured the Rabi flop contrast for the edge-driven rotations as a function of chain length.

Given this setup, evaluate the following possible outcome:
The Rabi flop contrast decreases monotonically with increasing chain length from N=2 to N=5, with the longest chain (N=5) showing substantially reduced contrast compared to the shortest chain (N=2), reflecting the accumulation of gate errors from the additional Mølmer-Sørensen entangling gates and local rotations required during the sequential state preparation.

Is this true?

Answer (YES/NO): NO